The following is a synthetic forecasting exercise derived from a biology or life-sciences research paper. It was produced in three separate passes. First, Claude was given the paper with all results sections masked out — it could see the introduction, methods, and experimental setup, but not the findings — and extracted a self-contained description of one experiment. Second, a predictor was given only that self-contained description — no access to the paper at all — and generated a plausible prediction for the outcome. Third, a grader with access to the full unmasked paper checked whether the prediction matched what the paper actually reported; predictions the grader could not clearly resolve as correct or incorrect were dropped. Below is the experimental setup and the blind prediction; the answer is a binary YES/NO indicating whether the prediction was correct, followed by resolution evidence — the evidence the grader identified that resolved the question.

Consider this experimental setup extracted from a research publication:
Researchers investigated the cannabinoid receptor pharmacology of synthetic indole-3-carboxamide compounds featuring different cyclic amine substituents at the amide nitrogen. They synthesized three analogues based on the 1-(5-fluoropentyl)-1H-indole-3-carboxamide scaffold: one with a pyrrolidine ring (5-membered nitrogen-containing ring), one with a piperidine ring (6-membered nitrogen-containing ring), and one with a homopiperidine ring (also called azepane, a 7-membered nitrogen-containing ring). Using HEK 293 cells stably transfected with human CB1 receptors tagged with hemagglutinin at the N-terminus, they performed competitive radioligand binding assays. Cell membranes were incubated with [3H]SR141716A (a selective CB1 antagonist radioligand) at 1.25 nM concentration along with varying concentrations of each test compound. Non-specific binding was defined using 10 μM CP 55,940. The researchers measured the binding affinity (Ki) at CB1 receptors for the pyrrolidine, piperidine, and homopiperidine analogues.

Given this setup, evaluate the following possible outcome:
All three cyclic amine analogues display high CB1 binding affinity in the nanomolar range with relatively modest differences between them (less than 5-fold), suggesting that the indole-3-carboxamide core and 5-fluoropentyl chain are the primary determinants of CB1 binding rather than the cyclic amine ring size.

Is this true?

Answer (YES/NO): NO